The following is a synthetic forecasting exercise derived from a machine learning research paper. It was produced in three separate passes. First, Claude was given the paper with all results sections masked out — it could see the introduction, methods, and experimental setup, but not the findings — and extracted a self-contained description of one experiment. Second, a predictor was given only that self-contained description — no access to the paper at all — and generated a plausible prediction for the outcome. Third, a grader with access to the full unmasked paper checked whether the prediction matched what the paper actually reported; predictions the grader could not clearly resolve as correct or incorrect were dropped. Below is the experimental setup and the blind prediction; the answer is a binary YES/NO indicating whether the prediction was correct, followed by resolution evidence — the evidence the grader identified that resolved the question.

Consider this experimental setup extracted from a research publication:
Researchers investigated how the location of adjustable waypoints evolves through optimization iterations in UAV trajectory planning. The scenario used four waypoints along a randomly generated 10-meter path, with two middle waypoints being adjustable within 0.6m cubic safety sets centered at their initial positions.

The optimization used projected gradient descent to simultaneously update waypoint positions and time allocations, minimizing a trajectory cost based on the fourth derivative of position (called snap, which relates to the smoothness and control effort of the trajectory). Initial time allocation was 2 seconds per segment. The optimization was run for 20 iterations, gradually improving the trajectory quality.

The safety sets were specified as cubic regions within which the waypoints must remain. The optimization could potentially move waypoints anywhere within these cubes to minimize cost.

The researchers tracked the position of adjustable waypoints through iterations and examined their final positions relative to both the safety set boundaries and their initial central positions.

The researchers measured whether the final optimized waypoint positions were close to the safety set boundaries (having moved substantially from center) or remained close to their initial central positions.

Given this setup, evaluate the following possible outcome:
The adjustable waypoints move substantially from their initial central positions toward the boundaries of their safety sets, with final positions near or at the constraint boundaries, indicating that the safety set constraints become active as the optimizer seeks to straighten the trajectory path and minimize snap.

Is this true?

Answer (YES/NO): YES